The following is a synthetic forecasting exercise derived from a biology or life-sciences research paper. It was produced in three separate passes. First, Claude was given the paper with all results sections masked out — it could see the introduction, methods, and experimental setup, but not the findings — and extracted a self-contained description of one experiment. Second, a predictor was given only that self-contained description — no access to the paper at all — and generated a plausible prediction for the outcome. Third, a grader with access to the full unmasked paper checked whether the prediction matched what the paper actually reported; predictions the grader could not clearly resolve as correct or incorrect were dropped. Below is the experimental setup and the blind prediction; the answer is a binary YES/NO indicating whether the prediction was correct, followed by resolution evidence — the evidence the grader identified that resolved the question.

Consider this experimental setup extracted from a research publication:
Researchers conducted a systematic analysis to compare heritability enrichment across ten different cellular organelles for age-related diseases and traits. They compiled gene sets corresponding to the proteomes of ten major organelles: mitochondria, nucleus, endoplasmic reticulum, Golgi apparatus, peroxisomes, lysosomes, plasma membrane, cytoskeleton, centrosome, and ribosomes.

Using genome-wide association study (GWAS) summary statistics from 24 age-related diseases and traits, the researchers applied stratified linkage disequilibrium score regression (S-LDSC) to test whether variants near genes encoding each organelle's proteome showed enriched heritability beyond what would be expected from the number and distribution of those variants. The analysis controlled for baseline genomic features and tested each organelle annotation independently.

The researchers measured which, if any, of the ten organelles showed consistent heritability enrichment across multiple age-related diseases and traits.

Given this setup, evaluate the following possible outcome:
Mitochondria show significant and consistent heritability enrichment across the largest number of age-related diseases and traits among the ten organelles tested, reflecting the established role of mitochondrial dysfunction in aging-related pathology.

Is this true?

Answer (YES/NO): NO